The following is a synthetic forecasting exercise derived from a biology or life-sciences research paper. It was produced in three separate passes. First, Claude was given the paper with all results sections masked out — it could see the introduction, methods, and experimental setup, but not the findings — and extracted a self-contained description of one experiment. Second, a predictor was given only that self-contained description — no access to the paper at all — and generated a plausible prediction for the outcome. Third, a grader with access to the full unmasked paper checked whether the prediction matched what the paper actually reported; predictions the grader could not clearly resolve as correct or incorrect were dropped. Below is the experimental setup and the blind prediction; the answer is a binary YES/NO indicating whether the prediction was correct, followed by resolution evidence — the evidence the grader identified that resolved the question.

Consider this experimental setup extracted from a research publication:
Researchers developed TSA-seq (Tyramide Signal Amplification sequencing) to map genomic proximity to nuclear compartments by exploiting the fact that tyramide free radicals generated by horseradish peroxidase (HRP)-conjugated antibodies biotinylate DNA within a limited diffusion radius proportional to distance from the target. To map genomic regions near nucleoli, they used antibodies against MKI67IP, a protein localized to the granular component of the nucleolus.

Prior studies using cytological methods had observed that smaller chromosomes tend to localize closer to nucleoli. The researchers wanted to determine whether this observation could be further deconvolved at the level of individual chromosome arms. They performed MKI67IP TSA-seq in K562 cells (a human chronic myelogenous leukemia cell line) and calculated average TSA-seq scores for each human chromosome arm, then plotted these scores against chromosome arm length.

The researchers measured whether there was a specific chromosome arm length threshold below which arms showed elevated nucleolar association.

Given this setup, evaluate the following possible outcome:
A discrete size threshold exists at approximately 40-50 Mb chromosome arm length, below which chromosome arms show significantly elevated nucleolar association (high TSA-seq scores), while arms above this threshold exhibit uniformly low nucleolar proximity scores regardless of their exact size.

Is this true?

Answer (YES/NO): NO